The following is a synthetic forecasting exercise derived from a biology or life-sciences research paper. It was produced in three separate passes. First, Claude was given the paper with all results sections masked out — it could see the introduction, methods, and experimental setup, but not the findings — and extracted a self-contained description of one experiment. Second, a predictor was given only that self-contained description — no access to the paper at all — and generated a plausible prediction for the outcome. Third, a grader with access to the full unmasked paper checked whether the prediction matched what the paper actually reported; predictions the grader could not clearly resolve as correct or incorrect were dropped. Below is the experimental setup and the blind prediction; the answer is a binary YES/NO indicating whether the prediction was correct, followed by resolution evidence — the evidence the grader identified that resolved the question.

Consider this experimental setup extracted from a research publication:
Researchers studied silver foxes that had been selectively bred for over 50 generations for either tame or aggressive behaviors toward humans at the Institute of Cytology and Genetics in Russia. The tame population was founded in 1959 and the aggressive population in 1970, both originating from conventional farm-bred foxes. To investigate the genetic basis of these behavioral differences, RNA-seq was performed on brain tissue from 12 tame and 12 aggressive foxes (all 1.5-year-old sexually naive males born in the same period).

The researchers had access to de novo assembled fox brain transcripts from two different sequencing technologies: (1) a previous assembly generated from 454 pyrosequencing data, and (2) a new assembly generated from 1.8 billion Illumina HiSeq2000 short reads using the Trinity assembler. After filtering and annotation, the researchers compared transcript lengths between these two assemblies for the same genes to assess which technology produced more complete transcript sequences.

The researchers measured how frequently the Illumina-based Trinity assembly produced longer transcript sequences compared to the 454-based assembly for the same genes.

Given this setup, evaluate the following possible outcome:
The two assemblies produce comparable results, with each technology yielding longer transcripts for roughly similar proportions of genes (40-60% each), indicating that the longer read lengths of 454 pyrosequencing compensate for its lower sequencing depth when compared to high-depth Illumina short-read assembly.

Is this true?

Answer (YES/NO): NO